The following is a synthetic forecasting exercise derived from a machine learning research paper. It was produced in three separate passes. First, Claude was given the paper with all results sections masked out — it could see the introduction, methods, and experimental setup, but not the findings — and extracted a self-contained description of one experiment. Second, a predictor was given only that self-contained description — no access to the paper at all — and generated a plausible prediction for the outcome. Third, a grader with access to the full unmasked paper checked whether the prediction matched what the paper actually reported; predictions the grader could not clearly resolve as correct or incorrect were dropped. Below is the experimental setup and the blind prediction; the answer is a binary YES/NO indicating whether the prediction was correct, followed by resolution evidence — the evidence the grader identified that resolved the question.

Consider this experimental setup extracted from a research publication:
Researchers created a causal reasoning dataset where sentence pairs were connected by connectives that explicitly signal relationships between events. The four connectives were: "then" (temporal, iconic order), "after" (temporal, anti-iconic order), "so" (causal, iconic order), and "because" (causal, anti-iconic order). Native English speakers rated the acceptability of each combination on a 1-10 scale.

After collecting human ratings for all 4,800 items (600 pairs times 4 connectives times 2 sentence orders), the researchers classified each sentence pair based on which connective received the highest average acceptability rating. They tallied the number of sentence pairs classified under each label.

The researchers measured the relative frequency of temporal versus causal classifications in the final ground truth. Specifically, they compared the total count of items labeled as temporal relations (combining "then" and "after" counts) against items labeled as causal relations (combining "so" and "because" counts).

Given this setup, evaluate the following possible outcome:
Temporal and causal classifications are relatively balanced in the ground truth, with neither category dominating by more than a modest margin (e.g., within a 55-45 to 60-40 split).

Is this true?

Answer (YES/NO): YES